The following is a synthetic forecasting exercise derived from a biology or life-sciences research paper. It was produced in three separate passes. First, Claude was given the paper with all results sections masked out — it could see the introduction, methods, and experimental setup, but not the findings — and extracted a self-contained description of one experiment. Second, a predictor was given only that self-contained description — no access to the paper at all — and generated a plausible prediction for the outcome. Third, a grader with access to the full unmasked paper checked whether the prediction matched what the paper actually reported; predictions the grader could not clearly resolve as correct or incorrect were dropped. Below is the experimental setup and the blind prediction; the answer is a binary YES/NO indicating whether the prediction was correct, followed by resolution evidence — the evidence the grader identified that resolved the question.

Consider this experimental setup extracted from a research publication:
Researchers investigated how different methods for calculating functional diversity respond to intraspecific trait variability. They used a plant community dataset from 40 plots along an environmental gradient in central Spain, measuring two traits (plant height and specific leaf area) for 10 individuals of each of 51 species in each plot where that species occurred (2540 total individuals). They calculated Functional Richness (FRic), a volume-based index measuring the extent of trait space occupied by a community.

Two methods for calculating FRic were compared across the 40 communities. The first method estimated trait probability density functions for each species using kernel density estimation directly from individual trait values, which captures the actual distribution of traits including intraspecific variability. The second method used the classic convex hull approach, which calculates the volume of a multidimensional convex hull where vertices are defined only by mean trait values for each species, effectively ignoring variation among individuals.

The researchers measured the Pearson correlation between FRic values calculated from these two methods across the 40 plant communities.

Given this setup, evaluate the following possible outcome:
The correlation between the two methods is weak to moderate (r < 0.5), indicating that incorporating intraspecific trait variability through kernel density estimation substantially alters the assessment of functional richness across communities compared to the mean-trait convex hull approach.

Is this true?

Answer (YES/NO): YES